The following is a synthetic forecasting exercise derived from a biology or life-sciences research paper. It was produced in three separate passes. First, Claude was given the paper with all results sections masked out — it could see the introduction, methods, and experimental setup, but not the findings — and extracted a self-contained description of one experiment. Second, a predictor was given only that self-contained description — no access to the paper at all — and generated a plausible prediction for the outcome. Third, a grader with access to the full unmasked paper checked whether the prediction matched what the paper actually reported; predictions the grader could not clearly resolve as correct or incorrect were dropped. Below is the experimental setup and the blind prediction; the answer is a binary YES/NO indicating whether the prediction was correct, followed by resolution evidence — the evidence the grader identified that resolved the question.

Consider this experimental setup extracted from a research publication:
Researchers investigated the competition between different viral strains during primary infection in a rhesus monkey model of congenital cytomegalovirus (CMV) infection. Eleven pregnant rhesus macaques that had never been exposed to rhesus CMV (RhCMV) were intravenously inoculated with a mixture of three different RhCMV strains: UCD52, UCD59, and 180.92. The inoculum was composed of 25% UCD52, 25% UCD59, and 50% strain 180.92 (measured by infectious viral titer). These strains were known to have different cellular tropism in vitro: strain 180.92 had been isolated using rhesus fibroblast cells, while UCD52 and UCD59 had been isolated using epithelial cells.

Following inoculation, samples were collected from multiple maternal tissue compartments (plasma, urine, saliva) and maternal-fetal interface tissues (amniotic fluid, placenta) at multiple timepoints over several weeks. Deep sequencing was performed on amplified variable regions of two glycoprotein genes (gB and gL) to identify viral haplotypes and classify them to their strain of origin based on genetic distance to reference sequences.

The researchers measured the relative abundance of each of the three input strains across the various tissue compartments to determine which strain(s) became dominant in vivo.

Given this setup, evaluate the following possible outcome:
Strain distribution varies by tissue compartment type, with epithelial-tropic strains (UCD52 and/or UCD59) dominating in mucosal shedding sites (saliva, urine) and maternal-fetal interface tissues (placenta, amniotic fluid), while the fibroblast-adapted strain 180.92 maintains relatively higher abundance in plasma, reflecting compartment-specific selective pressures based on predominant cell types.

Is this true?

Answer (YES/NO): NO